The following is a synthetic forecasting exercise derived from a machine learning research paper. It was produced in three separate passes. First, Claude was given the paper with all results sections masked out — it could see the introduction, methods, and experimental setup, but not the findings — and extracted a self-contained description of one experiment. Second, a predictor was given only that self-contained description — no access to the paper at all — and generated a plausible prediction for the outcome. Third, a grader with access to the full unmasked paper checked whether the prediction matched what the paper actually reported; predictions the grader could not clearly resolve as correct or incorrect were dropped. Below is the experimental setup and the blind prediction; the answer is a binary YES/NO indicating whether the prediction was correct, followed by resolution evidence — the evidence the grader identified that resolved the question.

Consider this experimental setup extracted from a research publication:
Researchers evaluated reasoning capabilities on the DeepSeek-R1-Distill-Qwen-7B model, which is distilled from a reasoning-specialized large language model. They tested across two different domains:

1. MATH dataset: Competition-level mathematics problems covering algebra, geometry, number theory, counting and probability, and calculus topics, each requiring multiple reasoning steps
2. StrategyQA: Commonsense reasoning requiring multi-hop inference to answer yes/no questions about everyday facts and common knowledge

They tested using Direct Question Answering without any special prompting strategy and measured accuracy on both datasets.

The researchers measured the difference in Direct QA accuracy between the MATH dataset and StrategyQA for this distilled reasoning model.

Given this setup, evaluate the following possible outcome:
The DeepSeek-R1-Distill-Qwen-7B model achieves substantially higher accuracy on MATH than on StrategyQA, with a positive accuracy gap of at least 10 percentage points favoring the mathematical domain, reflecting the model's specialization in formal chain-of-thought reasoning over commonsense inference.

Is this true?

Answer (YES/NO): YES